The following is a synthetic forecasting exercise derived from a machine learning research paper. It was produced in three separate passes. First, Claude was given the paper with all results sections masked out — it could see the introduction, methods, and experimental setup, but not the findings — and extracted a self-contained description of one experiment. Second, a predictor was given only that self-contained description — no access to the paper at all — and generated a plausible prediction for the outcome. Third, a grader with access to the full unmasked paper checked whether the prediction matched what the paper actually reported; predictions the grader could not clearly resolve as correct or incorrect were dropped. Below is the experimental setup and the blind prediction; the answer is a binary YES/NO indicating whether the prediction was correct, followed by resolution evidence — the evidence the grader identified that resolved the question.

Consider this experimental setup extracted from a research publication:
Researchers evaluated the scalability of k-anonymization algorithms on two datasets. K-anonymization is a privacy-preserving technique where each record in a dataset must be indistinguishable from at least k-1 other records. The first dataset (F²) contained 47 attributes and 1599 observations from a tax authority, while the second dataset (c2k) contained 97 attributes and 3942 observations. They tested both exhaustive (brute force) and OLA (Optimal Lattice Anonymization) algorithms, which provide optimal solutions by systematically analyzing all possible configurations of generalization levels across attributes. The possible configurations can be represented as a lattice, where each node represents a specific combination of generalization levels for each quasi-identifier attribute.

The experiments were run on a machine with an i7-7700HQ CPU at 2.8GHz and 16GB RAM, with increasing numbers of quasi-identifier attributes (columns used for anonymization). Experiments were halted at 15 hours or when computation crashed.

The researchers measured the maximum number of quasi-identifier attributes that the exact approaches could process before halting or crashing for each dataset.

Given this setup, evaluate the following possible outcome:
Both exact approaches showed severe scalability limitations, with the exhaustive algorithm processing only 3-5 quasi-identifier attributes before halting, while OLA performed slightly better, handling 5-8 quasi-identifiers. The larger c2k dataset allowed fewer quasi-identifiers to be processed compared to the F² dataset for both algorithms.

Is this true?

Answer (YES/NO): NO